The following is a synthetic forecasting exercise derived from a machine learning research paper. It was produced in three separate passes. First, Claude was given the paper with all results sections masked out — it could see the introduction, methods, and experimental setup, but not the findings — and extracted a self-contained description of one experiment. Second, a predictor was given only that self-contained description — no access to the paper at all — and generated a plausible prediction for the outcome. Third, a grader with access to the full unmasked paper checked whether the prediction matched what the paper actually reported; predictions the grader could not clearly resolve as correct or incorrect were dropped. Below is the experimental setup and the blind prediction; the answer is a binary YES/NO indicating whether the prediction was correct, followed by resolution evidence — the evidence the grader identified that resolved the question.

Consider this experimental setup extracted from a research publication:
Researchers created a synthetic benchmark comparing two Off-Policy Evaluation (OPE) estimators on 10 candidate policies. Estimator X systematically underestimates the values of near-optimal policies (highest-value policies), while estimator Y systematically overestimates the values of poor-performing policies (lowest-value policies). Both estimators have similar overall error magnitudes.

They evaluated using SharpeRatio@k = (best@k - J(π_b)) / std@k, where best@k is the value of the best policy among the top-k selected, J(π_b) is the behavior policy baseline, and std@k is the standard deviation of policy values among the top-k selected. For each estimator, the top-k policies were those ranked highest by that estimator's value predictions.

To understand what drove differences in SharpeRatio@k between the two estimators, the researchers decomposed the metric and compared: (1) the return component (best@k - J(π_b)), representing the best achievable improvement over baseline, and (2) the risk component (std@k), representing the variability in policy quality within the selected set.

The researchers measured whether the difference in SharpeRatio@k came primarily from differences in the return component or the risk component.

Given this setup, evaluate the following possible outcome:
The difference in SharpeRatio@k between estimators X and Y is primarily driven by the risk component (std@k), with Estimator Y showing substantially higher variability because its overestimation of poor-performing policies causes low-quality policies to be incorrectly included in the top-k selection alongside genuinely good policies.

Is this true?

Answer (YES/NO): YES